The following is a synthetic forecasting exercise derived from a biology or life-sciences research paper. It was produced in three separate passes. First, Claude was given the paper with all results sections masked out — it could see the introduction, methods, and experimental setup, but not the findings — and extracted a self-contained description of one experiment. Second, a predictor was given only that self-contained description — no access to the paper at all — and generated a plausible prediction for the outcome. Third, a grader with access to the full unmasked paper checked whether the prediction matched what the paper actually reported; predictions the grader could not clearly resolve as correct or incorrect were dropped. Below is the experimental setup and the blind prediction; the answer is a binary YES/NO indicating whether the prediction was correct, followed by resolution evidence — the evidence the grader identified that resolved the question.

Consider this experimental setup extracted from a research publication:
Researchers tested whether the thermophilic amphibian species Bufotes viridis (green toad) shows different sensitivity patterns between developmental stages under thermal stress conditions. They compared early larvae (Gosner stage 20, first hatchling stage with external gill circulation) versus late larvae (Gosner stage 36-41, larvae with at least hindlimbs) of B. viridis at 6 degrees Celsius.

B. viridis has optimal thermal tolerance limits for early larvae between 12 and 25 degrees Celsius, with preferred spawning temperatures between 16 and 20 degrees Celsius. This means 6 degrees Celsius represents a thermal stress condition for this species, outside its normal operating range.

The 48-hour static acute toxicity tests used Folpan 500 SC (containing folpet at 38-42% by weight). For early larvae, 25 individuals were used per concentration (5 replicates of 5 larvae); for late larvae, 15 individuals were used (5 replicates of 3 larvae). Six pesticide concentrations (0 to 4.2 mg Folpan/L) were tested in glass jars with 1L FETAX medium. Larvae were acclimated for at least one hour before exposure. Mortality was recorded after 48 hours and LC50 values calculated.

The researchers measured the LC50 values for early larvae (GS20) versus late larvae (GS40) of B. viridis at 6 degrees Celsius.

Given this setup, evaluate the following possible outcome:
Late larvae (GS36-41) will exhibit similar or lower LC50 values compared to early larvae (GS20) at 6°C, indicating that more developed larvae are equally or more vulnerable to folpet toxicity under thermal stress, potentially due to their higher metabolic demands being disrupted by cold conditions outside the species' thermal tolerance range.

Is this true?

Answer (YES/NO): NO